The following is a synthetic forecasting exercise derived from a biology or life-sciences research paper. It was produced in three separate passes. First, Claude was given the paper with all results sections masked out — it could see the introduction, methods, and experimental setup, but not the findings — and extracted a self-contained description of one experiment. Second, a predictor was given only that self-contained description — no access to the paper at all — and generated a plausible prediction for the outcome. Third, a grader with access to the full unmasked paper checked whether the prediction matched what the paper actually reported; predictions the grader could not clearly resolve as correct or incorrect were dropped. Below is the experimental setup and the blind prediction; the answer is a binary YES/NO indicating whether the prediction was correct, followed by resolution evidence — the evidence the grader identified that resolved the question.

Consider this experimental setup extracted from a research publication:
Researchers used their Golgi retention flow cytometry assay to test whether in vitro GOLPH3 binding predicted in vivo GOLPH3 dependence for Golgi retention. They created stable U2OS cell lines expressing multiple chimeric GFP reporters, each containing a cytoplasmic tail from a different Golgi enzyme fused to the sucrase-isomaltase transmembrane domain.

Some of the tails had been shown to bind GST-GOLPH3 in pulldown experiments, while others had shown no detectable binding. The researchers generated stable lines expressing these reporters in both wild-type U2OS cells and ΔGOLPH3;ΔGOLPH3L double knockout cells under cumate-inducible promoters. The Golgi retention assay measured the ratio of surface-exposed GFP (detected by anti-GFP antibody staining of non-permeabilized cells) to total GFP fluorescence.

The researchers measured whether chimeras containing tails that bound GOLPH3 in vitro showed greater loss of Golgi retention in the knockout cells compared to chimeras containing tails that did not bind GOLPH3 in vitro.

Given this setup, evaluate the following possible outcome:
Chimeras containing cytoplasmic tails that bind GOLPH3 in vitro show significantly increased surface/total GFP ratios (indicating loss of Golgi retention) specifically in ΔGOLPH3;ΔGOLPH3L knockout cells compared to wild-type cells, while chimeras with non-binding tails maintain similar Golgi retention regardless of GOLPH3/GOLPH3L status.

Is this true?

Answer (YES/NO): YES